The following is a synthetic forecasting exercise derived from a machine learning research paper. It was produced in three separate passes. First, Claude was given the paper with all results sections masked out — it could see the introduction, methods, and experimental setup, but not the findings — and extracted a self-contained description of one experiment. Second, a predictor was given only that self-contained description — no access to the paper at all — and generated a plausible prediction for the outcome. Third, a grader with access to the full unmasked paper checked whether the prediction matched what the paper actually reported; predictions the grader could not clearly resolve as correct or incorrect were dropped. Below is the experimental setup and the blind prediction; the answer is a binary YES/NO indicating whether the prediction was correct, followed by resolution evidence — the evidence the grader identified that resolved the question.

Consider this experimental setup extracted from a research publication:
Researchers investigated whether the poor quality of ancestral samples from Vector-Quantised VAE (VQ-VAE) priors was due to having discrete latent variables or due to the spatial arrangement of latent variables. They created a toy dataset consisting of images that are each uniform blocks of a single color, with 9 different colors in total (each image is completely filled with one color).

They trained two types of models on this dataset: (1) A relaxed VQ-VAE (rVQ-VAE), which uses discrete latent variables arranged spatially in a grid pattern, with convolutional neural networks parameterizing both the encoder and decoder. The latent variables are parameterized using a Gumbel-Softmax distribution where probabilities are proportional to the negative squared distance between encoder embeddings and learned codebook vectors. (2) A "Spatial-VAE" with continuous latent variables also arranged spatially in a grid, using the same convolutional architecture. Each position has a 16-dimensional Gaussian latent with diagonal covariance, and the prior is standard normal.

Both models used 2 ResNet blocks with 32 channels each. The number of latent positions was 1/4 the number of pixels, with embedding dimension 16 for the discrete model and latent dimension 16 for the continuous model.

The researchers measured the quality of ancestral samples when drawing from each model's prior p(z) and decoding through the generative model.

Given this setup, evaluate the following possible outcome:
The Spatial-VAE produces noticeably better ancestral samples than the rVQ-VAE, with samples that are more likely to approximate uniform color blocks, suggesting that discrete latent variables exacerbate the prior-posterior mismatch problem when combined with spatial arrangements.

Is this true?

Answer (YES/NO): NO